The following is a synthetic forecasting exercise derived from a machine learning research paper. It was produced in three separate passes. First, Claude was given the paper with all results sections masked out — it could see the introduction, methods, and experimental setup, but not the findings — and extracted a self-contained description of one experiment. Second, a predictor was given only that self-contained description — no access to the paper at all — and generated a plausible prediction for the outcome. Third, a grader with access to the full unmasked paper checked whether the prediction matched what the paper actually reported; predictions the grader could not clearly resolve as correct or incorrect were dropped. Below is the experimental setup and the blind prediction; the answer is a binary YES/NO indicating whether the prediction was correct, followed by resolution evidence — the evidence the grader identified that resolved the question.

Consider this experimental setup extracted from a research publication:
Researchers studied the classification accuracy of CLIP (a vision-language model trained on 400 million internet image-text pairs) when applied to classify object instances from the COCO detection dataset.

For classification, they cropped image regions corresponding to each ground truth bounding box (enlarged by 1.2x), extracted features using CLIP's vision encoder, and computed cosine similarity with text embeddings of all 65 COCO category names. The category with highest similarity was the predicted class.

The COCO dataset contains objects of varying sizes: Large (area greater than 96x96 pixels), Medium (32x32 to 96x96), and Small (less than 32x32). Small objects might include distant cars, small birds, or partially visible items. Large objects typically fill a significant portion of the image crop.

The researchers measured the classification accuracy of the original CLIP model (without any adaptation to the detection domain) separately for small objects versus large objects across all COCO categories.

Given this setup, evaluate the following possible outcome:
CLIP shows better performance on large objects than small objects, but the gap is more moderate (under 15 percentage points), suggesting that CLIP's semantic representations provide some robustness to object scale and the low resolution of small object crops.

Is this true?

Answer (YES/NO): NO